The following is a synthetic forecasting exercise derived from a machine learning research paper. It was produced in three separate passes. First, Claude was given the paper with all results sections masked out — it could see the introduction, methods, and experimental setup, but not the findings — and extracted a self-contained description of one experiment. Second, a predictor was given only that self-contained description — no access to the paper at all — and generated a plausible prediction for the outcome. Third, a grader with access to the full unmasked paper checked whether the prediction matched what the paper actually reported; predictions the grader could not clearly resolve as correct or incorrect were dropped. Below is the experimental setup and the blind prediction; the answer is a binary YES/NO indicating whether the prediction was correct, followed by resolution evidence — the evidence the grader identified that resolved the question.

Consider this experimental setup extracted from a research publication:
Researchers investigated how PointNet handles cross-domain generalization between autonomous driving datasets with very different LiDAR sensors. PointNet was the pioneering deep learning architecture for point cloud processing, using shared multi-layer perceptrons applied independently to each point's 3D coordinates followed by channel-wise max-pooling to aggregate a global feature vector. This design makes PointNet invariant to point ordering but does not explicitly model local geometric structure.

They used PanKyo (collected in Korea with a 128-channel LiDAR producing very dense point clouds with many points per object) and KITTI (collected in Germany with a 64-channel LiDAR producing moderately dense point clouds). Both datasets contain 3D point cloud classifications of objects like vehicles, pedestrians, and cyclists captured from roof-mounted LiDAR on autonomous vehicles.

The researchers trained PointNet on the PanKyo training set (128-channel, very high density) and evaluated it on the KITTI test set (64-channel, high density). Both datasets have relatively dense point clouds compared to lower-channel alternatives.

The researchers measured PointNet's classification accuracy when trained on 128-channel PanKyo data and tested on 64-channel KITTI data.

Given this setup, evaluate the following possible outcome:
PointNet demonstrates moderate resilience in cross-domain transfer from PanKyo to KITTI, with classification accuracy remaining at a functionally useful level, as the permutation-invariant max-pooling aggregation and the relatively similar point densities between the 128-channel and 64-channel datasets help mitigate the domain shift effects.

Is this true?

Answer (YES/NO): NO